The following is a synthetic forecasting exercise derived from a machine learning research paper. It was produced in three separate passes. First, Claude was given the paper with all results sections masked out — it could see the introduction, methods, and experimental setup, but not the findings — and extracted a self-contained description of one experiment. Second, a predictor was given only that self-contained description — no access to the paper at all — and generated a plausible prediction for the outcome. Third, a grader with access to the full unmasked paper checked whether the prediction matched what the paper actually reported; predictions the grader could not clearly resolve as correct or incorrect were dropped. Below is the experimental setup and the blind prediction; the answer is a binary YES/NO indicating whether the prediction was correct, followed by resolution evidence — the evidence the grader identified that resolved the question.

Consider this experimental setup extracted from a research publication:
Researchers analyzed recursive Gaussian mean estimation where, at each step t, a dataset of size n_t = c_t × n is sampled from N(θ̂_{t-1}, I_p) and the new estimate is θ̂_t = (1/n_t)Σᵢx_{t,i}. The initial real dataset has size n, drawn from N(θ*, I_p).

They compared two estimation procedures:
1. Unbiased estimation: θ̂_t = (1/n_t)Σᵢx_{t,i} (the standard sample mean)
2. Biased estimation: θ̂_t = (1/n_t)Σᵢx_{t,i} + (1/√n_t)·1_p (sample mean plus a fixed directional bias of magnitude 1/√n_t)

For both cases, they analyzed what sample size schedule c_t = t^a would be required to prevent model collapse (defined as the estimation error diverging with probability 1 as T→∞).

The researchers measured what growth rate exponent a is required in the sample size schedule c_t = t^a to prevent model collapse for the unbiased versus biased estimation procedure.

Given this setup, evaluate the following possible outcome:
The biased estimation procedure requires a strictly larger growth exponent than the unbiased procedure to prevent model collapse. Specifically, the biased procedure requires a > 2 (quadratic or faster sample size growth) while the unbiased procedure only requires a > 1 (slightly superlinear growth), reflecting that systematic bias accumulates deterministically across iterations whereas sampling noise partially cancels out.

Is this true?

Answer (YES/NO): YES